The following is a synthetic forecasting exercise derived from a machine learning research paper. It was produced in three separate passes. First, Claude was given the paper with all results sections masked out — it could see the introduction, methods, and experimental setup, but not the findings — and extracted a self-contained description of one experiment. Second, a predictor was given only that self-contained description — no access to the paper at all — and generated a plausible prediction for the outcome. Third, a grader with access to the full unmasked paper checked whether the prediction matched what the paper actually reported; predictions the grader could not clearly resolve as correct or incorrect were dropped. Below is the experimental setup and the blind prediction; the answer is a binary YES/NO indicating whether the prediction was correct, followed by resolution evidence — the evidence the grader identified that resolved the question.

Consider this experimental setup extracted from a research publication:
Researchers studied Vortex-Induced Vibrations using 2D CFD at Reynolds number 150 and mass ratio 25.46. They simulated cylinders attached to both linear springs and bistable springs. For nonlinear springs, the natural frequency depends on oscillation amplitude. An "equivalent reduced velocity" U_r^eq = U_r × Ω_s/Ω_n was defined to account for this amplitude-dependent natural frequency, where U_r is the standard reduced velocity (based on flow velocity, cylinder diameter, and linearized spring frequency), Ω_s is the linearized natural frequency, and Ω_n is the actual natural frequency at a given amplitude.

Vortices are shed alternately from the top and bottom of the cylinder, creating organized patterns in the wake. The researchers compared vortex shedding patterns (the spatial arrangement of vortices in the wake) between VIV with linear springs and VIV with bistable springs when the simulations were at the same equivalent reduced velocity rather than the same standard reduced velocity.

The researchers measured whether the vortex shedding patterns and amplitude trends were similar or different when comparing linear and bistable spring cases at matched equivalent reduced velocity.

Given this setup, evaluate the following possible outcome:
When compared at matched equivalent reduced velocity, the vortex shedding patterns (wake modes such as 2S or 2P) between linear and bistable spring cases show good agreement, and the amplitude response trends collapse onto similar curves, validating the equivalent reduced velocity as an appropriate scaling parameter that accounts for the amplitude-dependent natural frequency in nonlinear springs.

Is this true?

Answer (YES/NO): YES